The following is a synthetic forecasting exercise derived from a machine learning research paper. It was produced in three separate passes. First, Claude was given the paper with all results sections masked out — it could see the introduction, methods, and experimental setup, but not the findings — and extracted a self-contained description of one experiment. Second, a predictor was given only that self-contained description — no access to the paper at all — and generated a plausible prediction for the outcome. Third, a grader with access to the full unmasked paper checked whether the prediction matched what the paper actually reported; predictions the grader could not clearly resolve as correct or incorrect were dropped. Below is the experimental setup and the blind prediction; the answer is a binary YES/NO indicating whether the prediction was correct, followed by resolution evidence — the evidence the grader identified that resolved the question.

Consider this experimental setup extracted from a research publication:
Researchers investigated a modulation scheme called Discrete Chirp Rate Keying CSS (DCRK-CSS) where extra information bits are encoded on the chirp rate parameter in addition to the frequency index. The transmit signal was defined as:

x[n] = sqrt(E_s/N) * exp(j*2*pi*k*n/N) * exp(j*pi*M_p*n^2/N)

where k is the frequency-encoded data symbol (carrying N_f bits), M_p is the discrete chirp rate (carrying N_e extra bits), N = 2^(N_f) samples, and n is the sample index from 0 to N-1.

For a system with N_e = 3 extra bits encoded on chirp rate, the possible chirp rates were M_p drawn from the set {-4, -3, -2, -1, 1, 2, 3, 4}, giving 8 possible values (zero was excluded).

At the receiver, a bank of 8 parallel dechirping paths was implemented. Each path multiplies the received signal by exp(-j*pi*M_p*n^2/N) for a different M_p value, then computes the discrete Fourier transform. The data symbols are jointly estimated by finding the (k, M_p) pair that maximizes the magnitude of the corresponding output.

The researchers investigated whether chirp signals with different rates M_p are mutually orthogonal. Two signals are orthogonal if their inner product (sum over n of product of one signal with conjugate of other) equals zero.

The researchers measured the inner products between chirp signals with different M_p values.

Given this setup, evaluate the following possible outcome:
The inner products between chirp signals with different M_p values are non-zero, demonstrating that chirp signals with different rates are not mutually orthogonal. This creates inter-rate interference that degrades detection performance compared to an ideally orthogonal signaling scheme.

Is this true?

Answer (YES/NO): YES